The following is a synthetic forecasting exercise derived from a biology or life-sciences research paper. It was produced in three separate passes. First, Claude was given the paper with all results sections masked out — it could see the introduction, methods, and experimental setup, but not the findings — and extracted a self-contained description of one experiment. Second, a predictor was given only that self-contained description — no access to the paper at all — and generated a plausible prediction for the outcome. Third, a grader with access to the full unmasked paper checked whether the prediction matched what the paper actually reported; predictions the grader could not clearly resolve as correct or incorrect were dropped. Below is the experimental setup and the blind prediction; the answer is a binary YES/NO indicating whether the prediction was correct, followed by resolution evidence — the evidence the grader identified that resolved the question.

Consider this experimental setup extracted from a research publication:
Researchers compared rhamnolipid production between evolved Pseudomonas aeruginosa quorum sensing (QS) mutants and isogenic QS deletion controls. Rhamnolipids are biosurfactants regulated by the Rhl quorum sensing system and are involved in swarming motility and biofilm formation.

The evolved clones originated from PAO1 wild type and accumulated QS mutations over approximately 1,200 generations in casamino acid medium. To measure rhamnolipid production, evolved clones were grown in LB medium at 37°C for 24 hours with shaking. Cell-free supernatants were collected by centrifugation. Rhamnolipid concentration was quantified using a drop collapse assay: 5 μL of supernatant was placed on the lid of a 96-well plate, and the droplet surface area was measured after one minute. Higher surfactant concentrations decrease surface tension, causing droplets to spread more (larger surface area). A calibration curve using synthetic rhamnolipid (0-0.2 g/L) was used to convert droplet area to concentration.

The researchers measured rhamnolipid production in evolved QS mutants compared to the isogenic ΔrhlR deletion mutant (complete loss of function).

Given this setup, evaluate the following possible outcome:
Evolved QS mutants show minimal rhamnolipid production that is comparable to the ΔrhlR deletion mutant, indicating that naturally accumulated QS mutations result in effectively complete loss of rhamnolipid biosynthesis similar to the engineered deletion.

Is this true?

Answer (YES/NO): NO